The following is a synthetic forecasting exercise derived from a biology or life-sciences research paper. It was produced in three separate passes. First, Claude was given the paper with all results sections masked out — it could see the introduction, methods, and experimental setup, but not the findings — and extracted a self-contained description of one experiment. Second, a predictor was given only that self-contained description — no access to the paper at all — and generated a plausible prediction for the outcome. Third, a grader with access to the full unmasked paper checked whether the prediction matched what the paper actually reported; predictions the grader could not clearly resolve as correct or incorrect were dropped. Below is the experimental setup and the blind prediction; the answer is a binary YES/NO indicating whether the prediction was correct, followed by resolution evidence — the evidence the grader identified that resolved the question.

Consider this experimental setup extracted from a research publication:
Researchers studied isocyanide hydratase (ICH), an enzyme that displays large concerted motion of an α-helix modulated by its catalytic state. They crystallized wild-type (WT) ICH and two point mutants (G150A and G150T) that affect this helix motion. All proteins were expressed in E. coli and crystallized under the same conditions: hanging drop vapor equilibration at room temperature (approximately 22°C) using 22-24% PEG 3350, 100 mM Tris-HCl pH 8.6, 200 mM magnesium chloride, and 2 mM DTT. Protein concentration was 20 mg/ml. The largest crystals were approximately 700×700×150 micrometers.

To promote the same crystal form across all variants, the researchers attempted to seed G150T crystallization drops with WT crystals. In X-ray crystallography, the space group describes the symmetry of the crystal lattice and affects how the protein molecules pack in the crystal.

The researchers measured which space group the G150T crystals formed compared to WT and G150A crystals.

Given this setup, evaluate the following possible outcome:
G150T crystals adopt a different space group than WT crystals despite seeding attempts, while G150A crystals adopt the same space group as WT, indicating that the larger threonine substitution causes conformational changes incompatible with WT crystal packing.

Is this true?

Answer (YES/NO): YES